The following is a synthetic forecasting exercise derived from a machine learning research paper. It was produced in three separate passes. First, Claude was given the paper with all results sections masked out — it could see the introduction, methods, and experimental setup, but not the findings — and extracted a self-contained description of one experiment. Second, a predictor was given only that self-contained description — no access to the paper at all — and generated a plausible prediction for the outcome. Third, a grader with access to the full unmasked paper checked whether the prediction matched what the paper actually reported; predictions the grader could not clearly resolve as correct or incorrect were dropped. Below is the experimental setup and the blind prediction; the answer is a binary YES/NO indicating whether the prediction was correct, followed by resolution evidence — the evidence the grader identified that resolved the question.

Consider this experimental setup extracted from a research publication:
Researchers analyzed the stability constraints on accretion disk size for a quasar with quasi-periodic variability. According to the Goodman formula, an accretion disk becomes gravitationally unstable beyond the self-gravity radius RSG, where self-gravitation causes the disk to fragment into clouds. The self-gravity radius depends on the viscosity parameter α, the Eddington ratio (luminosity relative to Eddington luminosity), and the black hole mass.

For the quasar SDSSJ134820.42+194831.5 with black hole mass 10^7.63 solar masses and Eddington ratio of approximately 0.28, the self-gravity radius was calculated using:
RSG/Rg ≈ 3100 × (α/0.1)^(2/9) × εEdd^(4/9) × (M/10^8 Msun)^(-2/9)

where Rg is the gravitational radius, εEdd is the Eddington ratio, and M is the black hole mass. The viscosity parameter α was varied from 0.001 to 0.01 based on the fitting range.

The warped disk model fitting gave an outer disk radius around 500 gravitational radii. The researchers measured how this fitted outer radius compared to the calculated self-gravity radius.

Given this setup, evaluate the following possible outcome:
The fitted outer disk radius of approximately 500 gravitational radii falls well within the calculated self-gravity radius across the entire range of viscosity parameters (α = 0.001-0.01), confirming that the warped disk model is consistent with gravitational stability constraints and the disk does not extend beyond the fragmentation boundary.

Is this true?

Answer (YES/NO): YES